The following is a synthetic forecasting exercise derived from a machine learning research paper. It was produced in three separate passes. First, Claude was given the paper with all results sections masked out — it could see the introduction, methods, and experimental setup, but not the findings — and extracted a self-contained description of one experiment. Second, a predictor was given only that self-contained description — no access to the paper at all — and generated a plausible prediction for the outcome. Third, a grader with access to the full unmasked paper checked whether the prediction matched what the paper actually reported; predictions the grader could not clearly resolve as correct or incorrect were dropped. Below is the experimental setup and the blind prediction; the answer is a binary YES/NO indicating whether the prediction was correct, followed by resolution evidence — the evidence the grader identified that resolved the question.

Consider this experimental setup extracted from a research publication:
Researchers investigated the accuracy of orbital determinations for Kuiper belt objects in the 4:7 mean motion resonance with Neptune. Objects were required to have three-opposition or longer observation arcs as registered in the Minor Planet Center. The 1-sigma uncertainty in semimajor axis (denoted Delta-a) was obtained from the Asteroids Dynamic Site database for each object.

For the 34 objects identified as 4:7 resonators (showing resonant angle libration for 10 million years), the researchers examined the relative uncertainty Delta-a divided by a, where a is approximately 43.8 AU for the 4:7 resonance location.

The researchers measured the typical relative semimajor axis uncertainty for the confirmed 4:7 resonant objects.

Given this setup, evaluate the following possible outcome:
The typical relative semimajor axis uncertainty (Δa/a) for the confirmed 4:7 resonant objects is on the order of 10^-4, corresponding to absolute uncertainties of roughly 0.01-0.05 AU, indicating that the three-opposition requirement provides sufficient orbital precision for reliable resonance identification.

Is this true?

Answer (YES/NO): NO